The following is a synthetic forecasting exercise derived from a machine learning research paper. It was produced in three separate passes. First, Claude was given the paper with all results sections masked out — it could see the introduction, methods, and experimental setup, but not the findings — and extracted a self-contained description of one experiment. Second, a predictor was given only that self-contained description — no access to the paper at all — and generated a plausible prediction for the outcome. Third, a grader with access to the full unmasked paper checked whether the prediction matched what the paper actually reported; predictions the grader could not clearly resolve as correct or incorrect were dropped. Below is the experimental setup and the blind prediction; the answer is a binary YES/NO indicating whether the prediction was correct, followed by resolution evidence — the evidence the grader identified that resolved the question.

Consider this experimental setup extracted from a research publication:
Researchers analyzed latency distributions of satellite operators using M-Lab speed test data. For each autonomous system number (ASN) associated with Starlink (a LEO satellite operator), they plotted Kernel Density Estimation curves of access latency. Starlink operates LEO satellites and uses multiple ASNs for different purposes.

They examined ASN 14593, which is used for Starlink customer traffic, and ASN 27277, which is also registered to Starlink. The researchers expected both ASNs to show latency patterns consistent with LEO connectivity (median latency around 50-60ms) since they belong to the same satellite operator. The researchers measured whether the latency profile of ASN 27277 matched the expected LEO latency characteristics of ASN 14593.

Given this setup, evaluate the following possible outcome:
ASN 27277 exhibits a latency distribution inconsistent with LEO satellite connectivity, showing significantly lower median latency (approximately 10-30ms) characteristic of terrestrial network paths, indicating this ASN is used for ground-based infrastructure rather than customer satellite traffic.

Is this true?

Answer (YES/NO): YES